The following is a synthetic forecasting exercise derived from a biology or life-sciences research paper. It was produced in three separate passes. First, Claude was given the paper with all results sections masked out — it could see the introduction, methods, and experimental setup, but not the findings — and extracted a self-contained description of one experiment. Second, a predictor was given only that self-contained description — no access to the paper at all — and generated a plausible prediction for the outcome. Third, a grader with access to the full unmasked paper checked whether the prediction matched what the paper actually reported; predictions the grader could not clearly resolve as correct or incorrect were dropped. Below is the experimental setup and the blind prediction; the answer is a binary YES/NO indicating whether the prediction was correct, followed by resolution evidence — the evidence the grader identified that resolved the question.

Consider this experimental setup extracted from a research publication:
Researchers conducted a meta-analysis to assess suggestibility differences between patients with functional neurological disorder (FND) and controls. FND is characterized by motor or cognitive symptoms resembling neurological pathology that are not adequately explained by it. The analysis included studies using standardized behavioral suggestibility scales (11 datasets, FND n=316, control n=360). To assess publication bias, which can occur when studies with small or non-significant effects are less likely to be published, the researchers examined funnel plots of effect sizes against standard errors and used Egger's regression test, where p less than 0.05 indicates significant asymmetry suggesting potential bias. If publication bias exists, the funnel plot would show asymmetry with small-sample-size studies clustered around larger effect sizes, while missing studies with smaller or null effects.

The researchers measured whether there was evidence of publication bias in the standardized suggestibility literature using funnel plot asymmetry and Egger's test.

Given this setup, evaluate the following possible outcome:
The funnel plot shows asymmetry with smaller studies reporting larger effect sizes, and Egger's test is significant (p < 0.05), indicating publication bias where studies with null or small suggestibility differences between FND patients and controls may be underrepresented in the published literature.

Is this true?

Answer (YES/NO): NO